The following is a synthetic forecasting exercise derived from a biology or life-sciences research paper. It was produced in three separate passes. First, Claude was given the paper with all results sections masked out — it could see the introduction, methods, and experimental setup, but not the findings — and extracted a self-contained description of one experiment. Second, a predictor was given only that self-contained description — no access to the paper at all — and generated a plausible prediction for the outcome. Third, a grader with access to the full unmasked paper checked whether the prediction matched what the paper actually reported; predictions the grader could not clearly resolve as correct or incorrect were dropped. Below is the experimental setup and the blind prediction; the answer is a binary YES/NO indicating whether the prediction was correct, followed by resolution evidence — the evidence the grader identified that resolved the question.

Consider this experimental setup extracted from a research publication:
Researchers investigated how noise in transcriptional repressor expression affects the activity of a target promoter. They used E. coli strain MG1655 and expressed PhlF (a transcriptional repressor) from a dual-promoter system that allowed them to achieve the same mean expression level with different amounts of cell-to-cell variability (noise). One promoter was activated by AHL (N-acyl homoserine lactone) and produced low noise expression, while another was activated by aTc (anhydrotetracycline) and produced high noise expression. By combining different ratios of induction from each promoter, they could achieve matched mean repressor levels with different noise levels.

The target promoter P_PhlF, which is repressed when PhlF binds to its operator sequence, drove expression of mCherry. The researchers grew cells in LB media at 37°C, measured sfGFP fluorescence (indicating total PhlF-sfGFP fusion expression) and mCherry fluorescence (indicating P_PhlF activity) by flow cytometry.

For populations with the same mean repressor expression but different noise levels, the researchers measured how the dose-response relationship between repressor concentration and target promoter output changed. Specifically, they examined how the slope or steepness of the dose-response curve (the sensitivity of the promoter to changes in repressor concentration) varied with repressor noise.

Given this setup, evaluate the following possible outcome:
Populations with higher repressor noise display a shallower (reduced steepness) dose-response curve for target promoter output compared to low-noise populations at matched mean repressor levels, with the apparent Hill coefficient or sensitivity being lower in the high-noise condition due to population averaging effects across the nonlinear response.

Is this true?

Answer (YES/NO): YES